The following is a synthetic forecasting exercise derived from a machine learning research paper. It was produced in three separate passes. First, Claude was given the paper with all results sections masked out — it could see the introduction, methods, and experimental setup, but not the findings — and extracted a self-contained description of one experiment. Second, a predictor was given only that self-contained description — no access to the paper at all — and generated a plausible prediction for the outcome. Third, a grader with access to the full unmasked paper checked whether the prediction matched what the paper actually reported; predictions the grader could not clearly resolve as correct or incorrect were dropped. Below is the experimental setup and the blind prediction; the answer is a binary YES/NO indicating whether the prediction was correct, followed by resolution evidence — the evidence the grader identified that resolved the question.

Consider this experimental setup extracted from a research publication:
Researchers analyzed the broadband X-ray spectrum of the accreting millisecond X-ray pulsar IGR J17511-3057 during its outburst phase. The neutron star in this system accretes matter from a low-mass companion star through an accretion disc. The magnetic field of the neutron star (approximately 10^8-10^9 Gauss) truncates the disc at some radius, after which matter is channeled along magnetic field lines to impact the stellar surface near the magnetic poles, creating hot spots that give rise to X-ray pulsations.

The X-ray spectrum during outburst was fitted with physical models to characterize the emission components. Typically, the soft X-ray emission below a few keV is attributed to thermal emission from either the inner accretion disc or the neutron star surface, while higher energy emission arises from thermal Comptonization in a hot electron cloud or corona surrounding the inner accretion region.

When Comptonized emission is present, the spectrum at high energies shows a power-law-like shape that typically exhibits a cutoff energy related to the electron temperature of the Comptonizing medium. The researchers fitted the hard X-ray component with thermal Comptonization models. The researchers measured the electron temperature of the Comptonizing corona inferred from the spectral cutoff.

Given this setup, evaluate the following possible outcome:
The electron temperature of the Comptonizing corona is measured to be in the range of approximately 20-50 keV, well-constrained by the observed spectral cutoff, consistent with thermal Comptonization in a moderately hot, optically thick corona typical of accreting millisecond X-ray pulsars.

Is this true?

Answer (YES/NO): NO